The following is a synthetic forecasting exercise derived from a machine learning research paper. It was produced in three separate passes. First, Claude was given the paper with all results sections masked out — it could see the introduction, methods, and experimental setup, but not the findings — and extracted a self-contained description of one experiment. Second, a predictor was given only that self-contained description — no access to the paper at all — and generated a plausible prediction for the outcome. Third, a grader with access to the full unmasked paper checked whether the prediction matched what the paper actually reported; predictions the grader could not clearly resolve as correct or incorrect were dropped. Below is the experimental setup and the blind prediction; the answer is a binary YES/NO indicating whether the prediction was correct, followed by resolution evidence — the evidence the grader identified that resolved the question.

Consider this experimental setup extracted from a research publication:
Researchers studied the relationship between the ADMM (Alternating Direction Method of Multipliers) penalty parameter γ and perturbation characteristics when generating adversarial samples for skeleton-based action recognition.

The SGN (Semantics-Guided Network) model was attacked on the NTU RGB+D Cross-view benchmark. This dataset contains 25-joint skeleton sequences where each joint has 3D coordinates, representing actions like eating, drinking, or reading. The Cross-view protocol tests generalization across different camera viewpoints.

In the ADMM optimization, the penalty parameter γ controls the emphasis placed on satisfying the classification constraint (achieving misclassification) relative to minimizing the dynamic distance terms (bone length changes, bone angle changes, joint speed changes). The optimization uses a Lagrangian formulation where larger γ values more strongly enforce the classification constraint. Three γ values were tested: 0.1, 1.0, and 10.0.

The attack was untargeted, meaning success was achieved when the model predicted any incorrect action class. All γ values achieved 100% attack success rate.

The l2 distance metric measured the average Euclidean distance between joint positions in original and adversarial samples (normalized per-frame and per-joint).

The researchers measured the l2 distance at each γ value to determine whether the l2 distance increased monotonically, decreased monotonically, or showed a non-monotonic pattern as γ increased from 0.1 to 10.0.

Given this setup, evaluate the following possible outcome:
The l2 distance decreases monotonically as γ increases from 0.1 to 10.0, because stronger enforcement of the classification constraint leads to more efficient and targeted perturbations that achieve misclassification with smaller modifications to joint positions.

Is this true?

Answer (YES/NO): NO